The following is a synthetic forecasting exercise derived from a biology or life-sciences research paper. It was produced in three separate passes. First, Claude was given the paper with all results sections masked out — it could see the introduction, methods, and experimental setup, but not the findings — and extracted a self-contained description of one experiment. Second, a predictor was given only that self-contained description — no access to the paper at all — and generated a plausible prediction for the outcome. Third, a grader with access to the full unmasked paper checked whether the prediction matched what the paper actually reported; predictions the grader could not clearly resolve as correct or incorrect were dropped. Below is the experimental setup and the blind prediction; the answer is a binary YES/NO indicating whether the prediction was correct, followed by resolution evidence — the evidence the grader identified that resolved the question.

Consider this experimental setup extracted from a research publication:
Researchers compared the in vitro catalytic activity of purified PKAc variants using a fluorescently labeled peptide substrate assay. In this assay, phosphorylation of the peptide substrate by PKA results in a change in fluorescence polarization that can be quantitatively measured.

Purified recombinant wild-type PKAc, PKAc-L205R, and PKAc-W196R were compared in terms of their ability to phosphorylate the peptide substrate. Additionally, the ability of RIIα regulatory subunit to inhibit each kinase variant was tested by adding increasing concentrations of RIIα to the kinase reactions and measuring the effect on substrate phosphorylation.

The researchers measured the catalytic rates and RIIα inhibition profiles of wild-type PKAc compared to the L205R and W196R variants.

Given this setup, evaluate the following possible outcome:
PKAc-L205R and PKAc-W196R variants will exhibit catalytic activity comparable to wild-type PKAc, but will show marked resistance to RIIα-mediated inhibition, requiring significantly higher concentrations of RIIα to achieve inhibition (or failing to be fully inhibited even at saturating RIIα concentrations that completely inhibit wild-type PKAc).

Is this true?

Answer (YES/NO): NO